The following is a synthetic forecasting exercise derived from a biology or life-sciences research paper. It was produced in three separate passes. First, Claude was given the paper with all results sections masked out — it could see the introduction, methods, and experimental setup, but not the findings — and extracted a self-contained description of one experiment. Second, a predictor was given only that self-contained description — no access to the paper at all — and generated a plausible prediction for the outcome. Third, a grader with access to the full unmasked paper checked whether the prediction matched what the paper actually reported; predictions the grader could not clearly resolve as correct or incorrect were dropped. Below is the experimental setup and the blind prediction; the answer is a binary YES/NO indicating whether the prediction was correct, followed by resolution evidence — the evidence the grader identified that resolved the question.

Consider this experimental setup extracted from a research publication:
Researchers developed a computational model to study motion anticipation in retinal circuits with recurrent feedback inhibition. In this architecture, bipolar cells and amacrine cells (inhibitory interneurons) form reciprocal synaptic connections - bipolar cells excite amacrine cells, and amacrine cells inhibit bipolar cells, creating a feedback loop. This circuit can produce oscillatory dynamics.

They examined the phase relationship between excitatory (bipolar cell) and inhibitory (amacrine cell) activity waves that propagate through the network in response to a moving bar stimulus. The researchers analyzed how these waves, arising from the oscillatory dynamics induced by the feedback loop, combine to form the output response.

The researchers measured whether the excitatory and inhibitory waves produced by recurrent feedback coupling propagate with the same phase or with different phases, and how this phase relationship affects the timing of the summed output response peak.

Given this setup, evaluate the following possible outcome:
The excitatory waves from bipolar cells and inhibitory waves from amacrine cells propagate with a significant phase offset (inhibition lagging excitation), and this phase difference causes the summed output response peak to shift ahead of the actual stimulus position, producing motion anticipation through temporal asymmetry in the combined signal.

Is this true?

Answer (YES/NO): YES